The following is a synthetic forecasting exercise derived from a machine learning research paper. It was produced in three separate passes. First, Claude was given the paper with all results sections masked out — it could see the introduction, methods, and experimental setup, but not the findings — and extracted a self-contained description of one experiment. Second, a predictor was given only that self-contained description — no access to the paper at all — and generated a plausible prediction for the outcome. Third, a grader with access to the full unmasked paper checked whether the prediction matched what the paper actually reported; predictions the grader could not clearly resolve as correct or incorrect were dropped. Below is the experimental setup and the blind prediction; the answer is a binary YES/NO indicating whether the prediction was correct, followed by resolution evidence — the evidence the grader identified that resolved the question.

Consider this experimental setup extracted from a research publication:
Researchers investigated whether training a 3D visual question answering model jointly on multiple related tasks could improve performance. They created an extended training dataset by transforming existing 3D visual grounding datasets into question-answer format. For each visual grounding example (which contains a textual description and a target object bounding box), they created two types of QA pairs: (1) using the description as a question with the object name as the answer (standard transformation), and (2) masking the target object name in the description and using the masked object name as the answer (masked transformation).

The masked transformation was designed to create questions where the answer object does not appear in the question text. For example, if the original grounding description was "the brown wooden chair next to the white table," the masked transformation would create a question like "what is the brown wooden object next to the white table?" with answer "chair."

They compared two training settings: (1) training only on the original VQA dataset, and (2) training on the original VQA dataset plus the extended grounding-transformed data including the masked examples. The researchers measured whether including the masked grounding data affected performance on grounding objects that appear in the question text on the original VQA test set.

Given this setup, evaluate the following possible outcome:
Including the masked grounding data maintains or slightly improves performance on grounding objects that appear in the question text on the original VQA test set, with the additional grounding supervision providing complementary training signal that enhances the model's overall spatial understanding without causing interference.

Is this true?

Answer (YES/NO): YES